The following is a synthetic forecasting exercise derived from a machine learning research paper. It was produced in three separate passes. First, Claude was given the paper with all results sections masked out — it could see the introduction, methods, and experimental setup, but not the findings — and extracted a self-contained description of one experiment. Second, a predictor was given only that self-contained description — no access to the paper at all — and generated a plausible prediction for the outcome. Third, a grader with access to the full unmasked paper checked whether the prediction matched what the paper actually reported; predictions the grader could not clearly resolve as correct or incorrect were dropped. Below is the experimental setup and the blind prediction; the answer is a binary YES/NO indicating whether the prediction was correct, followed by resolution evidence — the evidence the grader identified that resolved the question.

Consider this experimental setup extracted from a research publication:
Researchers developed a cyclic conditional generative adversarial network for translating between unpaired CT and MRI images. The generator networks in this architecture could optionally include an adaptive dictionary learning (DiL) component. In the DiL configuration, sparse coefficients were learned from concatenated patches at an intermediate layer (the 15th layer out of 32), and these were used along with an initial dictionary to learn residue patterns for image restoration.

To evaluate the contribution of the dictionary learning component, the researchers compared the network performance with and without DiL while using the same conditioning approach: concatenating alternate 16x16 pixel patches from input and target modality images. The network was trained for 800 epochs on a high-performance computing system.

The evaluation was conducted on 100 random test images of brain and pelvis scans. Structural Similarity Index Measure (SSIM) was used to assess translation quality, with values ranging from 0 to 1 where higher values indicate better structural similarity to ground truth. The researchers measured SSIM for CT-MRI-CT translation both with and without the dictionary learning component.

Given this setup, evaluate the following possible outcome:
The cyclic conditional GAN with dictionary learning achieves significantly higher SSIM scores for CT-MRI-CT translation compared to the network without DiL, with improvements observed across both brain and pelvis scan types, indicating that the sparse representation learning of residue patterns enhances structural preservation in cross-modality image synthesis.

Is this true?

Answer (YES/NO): YES